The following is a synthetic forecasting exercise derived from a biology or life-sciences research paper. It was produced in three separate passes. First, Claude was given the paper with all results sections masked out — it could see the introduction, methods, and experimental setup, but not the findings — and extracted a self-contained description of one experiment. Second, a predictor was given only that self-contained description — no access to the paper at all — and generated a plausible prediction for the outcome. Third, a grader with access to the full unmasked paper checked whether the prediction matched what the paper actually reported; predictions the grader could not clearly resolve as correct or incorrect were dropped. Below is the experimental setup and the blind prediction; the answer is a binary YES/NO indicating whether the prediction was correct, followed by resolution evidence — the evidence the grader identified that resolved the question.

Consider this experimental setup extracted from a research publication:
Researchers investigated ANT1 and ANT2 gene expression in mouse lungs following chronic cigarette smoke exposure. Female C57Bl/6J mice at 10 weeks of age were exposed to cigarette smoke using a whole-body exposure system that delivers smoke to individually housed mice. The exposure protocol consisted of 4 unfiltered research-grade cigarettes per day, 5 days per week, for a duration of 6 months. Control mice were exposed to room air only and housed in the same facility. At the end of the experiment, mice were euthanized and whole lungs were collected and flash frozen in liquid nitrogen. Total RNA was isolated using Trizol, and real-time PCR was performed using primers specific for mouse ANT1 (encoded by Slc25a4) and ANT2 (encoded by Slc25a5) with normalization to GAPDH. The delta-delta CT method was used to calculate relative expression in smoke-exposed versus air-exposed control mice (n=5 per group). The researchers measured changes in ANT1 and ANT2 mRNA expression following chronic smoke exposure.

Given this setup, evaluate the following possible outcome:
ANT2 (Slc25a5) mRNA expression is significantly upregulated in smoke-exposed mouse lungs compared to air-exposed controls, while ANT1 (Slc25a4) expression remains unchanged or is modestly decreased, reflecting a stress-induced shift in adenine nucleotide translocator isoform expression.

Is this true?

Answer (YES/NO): NO